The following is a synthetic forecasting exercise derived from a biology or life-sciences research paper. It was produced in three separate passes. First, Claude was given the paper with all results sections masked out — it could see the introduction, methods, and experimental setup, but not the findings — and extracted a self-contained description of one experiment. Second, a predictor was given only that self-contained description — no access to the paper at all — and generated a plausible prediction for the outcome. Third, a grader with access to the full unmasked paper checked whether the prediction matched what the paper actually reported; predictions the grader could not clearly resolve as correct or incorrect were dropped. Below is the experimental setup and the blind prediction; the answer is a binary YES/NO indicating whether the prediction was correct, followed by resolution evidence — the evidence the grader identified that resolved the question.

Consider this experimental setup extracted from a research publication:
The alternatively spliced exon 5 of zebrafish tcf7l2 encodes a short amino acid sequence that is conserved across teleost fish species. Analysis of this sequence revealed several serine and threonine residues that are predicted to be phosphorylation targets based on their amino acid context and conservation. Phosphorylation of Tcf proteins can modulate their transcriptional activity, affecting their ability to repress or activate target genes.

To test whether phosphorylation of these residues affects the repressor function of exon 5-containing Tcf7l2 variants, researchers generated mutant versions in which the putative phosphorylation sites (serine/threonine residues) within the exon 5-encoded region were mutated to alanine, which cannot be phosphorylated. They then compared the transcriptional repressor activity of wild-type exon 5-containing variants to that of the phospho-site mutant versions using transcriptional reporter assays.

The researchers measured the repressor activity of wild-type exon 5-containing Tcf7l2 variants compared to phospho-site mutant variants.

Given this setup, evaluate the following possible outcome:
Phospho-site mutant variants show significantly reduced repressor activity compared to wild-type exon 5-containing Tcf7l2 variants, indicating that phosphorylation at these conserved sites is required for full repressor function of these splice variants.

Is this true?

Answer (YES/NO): YES